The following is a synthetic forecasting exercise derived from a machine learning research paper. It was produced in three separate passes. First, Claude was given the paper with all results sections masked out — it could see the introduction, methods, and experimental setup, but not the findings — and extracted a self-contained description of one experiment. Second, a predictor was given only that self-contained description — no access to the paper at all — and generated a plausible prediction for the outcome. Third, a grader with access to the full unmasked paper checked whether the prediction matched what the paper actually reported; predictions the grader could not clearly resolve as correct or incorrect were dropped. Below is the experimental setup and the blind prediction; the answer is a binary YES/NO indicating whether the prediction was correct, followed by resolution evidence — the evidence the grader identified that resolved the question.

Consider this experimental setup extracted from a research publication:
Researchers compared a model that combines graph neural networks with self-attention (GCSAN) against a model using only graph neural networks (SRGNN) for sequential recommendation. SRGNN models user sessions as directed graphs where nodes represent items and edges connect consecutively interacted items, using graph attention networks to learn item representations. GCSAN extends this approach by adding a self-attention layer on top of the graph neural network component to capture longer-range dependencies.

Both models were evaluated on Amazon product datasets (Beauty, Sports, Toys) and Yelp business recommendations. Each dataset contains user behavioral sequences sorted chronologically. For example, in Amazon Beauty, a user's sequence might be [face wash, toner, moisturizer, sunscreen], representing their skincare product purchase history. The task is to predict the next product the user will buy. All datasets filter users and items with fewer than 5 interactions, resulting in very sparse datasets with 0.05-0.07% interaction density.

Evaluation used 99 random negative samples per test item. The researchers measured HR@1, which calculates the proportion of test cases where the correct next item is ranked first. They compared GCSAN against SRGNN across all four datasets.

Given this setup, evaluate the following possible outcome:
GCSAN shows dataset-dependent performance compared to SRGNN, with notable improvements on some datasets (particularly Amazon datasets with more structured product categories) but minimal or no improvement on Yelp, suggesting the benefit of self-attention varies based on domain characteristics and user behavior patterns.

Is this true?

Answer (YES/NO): NO